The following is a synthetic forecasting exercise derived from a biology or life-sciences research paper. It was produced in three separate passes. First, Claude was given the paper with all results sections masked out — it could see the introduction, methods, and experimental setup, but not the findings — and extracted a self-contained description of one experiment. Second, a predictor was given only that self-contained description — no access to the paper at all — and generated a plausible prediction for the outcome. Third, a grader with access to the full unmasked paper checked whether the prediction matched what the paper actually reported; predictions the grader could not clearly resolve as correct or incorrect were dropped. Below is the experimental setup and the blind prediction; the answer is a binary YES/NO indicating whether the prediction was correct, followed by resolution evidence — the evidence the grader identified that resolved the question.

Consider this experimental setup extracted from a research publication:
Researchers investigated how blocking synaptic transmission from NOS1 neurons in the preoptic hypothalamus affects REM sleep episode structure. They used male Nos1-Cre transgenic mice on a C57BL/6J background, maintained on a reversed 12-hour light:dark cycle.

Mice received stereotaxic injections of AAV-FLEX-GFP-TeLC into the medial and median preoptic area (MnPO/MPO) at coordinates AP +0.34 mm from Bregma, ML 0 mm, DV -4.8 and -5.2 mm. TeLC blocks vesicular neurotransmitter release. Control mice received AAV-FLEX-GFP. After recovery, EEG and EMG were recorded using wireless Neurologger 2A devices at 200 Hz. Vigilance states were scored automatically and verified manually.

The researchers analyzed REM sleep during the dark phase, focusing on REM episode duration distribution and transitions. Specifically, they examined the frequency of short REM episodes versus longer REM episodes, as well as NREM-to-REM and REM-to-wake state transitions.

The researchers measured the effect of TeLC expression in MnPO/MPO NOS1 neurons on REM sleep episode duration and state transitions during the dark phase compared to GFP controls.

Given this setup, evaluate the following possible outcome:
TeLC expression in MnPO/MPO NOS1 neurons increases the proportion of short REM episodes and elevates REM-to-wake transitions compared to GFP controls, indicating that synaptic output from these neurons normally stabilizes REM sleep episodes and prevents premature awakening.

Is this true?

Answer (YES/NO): NO